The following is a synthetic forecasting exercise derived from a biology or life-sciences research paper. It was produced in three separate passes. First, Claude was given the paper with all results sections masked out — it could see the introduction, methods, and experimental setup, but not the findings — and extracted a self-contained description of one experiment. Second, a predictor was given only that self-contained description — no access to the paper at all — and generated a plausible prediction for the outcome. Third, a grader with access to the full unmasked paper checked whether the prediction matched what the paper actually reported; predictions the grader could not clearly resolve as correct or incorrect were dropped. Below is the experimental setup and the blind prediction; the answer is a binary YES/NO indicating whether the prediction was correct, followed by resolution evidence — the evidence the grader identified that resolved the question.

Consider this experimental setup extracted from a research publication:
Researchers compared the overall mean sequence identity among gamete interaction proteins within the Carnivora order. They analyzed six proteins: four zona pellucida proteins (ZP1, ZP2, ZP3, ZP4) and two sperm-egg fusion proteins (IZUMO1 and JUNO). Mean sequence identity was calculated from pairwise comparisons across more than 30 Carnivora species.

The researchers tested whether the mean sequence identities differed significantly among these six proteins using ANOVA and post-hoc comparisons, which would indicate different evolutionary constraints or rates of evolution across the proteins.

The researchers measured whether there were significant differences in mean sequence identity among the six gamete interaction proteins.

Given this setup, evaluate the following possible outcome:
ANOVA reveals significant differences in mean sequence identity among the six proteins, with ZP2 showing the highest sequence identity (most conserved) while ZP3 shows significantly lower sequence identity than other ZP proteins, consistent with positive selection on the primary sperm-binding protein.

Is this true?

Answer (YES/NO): NO